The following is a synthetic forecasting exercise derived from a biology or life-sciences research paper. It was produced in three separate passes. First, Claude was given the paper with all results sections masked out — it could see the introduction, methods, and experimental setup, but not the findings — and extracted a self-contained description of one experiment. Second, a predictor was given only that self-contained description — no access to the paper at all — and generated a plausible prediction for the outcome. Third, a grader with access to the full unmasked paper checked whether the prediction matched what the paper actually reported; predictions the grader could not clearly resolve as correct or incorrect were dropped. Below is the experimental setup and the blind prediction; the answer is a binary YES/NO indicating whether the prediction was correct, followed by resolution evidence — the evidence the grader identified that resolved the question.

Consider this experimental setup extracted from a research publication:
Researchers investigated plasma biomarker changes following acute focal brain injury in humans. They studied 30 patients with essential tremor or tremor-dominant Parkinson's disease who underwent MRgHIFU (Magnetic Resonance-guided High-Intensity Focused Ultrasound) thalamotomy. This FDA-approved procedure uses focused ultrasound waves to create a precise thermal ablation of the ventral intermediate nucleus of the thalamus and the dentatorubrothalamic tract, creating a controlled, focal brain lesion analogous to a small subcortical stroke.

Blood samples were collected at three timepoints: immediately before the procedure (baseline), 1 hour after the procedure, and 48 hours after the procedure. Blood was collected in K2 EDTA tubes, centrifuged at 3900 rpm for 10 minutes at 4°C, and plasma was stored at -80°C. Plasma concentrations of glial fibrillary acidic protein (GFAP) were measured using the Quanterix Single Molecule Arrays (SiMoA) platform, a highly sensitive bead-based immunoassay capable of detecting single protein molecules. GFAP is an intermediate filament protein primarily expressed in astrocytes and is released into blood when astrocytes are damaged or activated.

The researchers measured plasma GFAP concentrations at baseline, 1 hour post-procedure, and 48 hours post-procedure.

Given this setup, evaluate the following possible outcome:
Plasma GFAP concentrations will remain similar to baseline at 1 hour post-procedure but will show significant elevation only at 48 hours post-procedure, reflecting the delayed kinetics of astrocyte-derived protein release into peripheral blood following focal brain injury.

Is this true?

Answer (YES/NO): YES